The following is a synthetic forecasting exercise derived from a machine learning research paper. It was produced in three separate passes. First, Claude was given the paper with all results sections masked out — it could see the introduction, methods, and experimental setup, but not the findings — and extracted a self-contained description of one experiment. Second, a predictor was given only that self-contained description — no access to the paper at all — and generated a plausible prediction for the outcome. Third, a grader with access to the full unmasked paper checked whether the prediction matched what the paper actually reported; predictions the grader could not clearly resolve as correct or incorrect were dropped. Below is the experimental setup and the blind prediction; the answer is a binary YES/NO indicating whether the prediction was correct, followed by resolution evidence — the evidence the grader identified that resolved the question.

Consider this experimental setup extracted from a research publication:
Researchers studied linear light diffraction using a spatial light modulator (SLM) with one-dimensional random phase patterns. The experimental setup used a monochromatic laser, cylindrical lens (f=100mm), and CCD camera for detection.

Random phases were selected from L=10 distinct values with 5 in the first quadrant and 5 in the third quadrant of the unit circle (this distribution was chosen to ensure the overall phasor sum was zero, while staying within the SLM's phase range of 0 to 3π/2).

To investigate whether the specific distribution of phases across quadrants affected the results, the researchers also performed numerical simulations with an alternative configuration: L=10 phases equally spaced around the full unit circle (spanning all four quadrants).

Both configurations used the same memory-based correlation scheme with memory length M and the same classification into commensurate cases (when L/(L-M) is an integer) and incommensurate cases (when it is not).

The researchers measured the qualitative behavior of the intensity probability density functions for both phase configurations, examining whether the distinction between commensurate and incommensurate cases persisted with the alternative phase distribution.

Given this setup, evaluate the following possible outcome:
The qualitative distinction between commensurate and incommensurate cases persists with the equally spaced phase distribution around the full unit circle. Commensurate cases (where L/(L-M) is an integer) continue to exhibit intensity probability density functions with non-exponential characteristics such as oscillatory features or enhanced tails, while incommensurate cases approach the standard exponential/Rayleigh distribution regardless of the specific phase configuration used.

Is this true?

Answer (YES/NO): NO